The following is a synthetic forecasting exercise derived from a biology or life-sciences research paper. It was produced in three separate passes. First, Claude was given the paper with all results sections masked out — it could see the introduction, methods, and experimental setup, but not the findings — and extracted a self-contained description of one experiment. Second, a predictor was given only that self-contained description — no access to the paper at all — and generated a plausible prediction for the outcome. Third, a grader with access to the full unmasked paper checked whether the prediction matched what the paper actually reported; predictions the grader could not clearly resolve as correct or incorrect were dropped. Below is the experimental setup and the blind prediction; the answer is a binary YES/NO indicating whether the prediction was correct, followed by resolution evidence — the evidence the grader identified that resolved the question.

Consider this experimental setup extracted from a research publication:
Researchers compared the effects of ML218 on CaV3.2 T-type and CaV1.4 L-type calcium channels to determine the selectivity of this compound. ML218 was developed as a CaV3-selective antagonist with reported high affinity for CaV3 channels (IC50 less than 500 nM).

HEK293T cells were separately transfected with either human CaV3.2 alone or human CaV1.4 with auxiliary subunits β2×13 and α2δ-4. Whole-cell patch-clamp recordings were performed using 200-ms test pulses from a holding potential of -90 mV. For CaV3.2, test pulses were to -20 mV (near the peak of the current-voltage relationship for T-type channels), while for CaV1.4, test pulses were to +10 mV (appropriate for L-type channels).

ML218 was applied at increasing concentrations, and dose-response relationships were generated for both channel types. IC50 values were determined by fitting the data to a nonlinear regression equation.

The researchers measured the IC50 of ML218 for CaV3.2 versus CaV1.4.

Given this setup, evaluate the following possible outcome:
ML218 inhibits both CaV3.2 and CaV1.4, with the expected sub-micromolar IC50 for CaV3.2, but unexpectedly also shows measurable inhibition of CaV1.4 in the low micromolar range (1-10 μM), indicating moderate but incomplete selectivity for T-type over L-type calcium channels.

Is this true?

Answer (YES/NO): YES